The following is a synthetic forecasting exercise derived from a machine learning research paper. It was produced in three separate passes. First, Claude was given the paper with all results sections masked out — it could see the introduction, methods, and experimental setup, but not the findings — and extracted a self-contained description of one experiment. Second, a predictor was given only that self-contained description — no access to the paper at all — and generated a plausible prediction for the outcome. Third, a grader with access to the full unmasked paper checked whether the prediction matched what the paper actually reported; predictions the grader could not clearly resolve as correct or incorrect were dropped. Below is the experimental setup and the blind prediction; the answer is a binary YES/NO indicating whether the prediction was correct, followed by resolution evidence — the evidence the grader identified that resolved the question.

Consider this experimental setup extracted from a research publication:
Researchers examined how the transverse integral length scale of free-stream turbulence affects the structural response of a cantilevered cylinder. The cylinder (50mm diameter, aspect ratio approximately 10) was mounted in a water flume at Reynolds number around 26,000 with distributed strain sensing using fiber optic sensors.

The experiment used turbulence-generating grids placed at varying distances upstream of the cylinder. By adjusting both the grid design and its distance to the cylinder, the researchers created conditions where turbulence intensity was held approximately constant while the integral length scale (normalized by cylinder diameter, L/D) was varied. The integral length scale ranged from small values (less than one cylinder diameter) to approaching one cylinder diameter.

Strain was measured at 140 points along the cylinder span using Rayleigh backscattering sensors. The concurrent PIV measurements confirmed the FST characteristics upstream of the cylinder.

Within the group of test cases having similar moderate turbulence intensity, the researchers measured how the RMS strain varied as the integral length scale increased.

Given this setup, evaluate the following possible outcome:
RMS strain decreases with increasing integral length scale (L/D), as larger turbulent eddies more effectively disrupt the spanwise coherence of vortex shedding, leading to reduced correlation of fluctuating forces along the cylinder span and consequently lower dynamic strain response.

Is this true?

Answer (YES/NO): NO